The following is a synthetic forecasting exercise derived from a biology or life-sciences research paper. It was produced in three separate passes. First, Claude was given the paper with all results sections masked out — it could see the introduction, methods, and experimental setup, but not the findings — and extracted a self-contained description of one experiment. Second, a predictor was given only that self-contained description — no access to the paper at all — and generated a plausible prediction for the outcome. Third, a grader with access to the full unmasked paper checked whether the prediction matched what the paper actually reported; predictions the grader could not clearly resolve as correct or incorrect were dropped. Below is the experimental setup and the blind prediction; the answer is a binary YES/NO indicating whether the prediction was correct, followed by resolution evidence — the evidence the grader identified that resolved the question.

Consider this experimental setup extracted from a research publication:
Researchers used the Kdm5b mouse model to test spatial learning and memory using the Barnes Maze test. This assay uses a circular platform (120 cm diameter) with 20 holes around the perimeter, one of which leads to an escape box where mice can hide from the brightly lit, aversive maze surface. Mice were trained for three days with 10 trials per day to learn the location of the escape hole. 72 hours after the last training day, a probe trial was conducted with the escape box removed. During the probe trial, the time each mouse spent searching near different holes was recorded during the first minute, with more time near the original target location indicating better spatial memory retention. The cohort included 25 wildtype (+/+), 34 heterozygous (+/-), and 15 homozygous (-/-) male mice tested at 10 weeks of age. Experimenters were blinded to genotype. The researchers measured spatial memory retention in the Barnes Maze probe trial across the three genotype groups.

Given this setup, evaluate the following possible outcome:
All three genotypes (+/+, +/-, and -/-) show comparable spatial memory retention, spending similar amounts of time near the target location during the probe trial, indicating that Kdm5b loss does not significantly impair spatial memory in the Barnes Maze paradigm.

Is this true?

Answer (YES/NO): NO